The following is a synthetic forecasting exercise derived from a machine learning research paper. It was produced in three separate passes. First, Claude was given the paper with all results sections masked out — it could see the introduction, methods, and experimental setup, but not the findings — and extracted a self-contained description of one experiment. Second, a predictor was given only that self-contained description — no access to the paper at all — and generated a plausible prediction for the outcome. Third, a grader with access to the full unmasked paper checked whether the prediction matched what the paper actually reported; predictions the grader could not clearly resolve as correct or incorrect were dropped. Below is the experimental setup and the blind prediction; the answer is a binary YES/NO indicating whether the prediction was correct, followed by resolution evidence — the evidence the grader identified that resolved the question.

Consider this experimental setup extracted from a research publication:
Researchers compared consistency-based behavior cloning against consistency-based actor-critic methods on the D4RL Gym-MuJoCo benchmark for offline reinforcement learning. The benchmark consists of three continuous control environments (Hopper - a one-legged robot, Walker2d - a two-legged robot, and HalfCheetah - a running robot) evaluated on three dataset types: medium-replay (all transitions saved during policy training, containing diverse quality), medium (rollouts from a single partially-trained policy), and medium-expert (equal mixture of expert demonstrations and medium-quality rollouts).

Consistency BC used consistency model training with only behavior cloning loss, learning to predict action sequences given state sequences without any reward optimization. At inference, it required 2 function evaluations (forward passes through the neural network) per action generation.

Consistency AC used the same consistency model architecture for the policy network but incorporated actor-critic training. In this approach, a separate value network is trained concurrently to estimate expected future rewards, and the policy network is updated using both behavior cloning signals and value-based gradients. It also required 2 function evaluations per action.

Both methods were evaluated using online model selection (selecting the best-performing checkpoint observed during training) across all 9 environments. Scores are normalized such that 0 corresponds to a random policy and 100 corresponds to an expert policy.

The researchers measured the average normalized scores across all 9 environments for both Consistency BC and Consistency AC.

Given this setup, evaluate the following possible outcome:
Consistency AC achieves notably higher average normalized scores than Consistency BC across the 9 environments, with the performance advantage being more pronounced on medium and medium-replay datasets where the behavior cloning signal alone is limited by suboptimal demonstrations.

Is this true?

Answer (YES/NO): NO